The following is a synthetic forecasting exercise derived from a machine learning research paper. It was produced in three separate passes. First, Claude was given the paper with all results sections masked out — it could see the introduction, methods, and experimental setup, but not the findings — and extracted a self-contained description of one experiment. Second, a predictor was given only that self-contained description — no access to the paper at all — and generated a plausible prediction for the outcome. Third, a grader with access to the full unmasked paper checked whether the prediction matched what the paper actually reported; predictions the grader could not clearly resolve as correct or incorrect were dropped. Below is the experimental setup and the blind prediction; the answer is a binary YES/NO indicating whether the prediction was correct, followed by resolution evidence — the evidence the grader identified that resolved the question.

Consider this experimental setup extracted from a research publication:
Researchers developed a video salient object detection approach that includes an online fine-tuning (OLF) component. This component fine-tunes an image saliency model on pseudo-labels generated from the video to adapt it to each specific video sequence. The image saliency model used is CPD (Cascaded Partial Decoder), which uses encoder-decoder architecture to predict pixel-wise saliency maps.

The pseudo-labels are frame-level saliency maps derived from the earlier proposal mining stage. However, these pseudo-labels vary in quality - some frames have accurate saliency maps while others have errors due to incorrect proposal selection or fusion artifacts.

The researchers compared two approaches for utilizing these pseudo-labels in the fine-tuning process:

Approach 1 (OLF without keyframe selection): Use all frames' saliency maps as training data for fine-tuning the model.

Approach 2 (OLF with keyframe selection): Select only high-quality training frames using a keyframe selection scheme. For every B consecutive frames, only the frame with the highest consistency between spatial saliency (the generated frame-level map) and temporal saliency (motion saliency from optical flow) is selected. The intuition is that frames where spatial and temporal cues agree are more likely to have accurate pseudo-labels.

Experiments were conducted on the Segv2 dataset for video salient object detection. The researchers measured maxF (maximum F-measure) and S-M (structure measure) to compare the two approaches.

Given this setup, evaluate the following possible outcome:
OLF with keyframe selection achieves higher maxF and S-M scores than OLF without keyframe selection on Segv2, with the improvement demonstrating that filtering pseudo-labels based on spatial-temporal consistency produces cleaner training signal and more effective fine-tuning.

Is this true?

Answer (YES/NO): YES